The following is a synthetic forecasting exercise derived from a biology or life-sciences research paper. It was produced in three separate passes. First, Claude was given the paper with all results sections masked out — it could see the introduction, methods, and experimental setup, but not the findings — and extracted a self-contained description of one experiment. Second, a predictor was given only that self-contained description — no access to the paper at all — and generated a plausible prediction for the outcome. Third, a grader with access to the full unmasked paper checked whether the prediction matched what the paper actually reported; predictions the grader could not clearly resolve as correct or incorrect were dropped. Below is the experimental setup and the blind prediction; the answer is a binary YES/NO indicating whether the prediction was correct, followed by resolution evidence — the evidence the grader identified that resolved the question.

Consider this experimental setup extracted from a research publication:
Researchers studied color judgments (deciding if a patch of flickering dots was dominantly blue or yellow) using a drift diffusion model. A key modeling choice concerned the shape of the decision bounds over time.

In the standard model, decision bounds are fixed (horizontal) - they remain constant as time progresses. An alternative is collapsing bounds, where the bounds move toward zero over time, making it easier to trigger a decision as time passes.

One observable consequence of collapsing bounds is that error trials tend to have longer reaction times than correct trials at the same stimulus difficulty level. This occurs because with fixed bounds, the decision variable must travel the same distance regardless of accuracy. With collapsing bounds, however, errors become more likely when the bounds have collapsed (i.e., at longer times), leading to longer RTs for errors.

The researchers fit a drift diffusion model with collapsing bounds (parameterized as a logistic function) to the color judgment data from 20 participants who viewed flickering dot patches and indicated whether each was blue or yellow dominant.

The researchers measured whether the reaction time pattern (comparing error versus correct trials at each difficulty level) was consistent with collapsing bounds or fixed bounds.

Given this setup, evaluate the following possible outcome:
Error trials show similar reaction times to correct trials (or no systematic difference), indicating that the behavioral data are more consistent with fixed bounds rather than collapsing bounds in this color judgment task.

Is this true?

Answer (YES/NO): NO